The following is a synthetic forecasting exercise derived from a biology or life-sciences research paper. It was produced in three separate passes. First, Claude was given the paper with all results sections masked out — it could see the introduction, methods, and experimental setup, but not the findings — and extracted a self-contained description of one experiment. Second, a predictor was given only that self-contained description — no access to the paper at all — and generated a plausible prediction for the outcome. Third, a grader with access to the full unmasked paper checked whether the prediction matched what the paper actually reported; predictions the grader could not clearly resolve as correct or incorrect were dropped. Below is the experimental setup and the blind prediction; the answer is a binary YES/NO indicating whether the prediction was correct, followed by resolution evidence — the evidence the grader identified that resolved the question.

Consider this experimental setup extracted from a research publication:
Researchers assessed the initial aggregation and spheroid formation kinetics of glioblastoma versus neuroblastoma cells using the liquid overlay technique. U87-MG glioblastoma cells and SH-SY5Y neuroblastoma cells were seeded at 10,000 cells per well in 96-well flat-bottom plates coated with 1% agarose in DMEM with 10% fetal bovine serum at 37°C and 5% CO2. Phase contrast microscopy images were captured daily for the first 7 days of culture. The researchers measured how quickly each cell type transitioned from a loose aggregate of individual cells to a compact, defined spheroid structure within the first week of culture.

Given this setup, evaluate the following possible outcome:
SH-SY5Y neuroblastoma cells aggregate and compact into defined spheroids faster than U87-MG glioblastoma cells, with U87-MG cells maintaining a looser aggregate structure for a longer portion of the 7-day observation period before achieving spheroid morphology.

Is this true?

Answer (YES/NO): NO